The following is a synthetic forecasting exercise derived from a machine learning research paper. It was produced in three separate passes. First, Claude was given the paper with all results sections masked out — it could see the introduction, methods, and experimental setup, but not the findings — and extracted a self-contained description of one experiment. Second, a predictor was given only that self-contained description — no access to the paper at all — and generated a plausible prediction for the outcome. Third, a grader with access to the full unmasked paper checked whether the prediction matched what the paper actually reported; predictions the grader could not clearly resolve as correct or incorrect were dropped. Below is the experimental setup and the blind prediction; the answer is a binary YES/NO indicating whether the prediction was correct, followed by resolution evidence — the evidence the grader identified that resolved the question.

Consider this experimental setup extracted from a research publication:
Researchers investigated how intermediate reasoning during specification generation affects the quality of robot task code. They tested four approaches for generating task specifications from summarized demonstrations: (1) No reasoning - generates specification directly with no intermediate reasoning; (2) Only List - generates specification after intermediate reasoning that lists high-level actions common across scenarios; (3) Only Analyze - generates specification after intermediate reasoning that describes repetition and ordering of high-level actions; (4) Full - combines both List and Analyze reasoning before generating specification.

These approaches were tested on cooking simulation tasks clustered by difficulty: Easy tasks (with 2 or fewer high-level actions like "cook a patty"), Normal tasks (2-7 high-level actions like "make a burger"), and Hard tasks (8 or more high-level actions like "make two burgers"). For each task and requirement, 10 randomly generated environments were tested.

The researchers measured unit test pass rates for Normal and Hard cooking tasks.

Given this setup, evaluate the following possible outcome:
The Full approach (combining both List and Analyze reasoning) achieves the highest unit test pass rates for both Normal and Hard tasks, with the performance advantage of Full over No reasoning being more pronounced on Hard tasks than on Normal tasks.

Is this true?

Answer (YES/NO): NO